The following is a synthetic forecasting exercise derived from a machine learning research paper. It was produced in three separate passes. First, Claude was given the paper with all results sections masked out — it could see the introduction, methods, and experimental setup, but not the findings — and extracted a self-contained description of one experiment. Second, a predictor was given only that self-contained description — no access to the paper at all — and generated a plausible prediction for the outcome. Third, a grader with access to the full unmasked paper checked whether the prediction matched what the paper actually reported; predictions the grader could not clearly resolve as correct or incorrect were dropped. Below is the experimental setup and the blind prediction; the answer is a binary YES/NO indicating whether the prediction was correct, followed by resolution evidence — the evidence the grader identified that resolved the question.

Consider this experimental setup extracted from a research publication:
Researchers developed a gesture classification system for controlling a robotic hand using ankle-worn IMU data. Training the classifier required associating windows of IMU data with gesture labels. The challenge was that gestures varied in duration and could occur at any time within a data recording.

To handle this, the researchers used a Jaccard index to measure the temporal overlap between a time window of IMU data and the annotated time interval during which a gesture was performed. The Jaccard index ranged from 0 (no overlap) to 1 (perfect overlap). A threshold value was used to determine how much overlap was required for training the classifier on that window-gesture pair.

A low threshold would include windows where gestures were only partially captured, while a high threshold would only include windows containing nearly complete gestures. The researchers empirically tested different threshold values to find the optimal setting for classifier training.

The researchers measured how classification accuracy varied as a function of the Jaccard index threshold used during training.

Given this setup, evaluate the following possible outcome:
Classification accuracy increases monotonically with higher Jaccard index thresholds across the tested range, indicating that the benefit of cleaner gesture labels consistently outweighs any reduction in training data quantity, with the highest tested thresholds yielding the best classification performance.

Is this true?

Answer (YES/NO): NO